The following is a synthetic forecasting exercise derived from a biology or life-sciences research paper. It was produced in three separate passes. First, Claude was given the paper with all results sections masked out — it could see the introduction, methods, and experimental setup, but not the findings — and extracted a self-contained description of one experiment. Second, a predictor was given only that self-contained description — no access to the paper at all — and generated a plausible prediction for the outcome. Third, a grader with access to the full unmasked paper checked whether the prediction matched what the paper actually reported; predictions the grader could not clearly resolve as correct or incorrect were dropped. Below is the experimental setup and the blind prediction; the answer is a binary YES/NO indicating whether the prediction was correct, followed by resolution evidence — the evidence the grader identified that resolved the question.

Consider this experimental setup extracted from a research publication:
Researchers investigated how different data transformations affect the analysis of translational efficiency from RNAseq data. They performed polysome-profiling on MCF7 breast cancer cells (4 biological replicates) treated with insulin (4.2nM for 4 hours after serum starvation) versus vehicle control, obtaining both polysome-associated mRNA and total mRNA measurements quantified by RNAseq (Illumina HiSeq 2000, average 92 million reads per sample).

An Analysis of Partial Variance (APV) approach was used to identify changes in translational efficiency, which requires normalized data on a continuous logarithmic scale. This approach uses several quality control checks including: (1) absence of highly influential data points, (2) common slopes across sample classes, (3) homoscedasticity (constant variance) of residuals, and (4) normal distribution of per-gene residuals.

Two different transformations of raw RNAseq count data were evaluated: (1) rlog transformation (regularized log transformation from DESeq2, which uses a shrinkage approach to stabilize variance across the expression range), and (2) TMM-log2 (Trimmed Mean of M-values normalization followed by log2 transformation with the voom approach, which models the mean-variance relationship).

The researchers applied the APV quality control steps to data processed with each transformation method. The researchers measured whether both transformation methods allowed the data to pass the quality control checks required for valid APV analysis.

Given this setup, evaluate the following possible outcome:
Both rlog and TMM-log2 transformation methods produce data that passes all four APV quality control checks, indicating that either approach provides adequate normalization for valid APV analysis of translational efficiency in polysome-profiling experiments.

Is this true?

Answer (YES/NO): YES